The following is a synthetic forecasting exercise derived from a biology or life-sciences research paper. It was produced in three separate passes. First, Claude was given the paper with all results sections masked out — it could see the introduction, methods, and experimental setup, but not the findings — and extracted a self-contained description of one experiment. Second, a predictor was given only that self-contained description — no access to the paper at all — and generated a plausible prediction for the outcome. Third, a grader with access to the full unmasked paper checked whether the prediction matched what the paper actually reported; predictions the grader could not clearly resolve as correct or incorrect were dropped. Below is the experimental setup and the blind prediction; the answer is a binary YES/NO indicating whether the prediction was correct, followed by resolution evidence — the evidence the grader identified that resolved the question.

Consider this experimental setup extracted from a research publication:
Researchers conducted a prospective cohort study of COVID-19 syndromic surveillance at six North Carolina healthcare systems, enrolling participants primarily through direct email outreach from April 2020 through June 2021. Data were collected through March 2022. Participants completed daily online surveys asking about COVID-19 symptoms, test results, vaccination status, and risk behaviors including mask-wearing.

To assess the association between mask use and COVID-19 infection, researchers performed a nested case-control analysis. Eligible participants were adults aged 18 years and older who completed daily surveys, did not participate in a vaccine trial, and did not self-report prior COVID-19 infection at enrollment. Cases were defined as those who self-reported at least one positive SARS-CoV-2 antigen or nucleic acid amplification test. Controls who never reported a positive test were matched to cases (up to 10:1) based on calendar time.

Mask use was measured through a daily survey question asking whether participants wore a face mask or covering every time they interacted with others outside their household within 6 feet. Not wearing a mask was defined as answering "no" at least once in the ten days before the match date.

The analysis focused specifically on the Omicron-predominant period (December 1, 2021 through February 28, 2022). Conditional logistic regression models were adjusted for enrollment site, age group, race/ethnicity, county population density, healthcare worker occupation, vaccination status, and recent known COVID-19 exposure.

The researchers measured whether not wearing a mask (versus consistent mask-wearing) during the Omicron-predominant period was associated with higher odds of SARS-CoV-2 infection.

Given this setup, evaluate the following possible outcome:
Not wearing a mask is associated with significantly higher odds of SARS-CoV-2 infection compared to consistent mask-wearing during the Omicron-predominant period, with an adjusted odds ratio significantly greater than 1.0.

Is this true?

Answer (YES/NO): YES